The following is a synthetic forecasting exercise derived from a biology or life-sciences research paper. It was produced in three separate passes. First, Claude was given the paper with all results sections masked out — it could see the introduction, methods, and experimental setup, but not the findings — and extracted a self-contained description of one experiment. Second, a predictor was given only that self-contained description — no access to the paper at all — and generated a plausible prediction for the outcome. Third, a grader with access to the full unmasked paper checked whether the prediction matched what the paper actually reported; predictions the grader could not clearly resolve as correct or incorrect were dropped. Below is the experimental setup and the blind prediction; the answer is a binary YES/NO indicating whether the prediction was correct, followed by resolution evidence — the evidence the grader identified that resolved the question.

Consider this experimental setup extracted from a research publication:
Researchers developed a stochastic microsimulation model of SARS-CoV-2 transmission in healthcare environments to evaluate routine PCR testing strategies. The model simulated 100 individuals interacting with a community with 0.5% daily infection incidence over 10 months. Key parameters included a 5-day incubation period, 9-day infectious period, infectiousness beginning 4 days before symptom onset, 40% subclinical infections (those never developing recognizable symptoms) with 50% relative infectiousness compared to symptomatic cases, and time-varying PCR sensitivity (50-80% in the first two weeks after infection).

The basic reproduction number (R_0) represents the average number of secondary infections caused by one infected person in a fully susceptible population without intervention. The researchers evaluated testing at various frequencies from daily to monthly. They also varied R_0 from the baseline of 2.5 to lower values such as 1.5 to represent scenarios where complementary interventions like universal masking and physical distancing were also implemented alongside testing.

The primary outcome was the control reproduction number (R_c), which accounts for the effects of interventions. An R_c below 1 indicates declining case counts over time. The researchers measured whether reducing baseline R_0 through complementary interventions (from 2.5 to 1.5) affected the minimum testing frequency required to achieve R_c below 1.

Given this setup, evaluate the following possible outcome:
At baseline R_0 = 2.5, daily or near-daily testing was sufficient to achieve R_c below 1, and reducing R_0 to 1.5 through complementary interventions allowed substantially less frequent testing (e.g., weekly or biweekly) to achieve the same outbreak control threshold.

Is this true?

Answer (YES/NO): YES